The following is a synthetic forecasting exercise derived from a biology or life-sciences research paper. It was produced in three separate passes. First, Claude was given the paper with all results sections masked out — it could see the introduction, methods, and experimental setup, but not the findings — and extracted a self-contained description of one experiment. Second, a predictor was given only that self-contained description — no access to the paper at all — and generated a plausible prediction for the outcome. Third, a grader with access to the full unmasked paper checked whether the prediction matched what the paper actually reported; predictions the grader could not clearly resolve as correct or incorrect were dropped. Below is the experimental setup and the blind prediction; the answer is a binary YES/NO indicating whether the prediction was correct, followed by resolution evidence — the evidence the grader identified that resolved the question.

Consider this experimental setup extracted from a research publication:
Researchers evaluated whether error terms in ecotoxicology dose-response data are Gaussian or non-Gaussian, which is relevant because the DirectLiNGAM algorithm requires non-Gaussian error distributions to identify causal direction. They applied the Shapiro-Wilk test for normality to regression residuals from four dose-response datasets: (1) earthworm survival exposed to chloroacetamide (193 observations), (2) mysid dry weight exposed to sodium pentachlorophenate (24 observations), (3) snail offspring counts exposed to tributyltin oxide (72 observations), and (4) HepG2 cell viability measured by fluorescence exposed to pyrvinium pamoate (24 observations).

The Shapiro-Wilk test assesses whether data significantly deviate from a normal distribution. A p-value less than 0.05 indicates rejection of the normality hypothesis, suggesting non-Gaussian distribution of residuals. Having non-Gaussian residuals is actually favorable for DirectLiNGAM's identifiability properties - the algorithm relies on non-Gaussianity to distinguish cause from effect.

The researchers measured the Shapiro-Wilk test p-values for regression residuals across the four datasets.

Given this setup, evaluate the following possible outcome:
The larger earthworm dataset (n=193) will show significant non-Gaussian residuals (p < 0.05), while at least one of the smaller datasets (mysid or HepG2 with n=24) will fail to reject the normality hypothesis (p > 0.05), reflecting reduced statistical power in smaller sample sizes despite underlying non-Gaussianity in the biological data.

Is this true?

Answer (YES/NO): NO